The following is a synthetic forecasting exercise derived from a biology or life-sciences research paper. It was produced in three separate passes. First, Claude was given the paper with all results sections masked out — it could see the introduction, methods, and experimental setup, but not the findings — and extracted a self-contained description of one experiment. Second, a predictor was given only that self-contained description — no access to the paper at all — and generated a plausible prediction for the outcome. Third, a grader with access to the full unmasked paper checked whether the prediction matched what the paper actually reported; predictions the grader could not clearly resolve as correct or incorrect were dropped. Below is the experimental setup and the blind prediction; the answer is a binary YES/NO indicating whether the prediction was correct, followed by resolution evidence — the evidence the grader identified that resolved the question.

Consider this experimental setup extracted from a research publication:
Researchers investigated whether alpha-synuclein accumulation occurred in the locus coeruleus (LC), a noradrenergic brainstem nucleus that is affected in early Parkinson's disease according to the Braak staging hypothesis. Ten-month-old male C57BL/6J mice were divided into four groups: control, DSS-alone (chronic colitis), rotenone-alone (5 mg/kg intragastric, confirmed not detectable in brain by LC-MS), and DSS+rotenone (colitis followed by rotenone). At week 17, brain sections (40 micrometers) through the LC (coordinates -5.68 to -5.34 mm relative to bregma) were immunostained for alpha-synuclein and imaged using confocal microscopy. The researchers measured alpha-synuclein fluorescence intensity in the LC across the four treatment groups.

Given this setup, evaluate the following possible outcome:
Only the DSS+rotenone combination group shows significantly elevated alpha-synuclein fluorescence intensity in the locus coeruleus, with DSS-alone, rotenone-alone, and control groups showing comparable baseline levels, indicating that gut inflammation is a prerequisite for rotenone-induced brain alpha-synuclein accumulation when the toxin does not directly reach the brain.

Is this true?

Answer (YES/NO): NO